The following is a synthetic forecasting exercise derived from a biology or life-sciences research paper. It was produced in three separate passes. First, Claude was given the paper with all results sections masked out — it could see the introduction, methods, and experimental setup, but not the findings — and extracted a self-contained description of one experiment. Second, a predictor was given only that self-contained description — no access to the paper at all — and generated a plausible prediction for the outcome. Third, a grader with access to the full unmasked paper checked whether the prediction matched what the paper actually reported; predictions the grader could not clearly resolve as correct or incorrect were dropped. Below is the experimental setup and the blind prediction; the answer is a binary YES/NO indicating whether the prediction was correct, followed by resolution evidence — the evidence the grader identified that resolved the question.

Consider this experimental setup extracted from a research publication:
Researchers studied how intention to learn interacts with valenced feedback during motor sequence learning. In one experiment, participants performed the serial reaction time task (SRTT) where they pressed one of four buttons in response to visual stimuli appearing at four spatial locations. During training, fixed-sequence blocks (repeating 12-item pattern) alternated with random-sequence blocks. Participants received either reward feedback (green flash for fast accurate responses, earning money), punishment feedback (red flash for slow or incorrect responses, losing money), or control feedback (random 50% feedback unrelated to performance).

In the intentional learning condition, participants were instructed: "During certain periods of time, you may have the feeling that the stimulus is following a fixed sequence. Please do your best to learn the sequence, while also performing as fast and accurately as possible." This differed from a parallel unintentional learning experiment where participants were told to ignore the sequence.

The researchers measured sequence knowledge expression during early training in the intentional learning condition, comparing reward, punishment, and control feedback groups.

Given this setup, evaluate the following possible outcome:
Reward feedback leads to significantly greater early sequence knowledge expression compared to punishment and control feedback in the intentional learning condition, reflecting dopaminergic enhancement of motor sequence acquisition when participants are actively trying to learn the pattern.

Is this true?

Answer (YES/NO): NO